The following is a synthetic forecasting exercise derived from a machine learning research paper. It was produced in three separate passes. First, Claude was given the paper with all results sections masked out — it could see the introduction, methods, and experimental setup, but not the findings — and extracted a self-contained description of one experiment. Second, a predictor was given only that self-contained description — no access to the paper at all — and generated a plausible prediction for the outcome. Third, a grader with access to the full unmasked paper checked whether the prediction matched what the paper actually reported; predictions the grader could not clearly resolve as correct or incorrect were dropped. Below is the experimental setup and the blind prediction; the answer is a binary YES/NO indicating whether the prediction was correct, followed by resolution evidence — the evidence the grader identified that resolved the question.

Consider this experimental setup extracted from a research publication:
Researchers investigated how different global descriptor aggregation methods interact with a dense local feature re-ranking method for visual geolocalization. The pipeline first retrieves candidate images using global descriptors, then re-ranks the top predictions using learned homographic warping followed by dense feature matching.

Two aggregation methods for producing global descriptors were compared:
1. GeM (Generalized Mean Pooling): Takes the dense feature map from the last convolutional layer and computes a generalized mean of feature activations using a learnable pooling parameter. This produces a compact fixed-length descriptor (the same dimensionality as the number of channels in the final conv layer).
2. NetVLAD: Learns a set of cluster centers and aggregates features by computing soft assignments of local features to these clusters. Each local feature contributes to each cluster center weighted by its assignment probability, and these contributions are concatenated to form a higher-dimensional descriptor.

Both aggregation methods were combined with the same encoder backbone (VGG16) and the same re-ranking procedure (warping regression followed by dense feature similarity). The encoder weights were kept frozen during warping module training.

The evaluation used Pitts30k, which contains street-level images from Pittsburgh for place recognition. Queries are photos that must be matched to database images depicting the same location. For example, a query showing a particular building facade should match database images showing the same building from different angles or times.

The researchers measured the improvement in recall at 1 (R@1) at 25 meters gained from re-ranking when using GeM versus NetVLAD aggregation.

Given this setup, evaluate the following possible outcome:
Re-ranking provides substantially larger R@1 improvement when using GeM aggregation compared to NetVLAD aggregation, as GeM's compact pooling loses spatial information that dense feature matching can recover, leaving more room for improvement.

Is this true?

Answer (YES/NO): YES